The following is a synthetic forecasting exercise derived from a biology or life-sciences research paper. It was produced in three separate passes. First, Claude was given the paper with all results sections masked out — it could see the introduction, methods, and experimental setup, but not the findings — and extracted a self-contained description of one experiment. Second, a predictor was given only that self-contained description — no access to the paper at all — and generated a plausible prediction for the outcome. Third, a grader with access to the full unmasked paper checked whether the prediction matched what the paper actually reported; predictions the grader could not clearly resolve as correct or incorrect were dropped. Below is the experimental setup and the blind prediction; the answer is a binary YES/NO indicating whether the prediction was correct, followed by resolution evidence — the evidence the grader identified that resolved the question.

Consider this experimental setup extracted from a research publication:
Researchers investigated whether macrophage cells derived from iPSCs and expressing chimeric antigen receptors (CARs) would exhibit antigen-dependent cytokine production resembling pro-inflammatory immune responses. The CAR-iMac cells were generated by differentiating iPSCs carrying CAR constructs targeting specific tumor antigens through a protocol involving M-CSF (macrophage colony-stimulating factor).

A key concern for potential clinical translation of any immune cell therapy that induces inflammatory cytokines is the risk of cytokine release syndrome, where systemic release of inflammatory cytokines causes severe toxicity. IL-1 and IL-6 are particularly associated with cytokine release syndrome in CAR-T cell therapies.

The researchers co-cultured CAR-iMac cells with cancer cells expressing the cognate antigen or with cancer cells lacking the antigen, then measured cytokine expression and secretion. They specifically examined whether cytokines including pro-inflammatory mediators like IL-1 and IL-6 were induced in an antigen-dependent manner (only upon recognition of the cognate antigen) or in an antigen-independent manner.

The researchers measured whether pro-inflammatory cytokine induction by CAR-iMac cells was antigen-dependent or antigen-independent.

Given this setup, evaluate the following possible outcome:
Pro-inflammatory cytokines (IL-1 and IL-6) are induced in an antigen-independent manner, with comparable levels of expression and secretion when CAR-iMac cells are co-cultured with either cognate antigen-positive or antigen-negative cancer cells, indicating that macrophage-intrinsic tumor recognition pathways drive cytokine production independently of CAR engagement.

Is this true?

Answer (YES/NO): NO